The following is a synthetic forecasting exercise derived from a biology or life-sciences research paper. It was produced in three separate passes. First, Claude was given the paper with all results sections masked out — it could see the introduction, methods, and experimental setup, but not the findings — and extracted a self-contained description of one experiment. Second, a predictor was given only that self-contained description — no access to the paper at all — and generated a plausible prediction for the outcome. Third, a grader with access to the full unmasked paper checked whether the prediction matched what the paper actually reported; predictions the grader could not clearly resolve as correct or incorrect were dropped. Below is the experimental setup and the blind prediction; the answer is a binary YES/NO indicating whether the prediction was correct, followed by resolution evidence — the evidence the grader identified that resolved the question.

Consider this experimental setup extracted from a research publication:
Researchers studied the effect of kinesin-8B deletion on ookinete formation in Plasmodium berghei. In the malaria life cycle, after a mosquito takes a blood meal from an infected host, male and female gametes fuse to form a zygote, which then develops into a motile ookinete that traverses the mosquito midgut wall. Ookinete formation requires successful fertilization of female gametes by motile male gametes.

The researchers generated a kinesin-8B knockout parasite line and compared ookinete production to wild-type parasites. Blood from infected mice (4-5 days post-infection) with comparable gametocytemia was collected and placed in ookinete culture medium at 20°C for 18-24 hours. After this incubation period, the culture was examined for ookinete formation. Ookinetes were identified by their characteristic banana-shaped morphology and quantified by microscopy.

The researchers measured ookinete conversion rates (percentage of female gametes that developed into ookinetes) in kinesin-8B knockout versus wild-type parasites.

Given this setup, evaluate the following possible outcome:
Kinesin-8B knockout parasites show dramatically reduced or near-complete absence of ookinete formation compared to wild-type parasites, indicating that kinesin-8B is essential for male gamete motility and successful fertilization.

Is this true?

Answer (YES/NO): YES